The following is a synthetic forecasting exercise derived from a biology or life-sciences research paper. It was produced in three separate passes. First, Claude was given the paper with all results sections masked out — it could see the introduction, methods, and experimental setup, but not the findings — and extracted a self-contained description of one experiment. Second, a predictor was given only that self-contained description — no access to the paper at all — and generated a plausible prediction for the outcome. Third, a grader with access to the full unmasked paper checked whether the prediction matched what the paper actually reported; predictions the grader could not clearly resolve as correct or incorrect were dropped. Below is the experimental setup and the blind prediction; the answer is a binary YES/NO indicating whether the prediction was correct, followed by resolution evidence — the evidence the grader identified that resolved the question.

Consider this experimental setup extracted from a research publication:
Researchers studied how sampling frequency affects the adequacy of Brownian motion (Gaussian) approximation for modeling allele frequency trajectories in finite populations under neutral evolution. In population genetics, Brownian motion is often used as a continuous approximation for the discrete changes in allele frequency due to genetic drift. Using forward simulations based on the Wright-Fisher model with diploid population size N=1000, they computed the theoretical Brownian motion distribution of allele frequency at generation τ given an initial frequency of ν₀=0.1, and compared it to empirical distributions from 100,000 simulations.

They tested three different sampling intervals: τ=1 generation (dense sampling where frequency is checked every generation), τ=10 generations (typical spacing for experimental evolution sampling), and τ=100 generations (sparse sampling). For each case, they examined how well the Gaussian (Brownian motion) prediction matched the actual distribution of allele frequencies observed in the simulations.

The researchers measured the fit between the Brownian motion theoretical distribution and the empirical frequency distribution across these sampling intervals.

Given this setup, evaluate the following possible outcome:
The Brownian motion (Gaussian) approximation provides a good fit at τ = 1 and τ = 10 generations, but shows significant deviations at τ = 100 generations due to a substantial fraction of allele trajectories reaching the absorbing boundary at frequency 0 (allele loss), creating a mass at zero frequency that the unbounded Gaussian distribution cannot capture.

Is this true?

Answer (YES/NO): NO